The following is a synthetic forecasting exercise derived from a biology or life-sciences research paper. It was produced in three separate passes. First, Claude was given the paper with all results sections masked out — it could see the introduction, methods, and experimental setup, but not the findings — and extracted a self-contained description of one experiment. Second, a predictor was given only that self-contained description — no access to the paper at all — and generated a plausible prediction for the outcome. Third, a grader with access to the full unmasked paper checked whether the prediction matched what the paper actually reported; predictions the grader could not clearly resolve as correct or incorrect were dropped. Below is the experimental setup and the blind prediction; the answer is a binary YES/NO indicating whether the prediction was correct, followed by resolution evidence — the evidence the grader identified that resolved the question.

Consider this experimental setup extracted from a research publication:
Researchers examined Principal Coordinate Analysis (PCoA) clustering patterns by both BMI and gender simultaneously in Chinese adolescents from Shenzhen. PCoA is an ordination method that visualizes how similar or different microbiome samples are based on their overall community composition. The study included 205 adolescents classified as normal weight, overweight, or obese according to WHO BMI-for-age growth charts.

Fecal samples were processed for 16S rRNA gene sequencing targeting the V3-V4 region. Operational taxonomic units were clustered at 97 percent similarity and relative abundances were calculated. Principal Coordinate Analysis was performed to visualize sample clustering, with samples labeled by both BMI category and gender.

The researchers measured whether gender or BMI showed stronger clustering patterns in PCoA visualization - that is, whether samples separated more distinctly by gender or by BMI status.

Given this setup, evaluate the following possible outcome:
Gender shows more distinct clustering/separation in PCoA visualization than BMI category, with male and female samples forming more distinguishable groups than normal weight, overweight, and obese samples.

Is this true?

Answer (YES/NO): NO